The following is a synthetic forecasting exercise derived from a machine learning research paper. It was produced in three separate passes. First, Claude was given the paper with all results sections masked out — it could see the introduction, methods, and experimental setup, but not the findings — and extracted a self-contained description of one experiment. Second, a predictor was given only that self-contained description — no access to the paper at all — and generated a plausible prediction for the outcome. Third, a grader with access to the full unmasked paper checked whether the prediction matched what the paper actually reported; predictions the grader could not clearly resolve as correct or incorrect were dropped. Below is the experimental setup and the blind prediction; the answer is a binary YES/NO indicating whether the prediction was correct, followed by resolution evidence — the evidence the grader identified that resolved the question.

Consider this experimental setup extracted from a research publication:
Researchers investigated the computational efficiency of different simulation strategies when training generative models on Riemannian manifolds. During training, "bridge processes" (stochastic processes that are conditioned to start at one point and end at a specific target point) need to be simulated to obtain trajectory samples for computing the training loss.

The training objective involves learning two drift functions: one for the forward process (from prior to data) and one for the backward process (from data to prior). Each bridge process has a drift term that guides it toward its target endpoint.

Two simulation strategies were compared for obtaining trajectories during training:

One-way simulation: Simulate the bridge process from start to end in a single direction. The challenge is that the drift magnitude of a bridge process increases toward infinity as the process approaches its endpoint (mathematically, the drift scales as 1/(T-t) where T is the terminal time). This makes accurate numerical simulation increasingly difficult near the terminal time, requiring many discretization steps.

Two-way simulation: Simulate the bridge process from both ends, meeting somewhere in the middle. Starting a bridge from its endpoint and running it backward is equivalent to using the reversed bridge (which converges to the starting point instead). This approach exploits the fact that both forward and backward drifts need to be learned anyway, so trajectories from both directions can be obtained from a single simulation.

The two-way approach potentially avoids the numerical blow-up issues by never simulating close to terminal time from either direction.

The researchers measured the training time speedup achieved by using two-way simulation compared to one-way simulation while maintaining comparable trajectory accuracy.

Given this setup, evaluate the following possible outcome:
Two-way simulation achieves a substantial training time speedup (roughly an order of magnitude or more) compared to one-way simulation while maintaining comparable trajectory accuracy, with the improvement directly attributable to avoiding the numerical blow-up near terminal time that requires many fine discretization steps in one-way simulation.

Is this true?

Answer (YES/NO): YES